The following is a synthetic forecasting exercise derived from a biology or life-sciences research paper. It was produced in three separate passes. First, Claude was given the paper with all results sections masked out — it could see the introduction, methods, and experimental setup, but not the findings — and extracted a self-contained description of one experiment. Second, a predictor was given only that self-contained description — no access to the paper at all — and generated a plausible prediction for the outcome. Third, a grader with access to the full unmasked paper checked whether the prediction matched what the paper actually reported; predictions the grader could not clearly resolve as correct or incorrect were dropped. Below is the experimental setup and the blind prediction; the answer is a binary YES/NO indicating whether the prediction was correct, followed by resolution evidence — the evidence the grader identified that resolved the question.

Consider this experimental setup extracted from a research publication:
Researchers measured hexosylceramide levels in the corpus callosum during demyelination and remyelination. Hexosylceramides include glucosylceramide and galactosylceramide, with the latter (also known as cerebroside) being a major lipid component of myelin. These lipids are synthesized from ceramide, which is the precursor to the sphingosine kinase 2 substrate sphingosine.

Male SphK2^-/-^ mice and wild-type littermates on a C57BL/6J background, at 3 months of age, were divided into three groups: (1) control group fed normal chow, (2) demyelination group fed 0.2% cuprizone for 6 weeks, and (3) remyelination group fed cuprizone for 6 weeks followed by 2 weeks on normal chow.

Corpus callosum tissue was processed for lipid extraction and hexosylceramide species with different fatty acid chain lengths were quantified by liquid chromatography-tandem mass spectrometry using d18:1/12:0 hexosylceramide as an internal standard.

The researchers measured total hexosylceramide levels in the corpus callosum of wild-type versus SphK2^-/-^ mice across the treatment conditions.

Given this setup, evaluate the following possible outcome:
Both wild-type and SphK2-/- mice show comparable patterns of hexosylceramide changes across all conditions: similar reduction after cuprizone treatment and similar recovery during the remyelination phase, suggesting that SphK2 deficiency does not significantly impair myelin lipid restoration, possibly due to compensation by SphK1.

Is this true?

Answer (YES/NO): NO